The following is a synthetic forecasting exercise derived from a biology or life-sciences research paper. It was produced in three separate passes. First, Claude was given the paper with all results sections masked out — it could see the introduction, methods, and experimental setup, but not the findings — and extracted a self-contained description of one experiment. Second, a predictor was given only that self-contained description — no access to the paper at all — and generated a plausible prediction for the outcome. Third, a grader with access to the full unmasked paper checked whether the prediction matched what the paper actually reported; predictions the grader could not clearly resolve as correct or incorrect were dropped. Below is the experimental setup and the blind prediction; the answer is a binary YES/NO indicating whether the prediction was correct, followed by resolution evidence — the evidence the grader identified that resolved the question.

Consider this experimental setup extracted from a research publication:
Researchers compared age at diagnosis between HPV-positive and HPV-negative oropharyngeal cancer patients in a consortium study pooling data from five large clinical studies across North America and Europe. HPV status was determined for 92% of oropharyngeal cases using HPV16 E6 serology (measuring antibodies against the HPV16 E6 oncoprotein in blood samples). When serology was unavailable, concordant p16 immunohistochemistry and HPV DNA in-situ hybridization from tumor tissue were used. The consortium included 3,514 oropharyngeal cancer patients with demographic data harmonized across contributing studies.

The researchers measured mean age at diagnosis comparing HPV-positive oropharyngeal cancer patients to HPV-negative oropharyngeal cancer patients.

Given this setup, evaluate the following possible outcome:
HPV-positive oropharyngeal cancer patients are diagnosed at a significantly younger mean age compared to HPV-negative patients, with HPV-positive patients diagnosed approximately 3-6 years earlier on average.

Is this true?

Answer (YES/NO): NO